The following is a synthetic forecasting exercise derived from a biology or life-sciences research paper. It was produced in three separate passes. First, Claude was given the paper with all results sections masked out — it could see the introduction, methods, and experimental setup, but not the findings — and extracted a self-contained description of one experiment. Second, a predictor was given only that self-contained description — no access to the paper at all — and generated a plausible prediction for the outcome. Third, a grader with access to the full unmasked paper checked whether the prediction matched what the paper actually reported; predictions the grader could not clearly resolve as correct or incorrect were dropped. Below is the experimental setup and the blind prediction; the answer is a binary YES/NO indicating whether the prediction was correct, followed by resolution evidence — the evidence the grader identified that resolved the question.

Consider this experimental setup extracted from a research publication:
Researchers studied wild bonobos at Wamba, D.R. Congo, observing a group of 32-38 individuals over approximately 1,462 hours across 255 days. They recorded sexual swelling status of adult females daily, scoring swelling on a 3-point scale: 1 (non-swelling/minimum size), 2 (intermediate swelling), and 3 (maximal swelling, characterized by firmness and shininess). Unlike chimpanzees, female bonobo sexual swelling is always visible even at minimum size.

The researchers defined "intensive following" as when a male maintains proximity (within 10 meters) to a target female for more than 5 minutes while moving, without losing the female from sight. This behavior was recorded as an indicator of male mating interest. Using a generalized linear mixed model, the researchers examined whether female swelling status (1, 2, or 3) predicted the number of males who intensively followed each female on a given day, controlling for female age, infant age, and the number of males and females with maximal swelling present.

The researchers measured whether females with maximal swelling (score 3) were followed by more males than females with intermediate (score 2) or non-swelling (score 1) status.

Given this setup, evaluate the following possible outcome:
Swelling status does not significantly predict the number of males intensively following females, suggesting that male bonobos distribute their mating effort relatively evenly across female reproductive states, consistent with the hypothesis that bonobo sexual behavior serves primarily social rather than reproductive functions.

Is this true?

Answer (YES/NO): NO